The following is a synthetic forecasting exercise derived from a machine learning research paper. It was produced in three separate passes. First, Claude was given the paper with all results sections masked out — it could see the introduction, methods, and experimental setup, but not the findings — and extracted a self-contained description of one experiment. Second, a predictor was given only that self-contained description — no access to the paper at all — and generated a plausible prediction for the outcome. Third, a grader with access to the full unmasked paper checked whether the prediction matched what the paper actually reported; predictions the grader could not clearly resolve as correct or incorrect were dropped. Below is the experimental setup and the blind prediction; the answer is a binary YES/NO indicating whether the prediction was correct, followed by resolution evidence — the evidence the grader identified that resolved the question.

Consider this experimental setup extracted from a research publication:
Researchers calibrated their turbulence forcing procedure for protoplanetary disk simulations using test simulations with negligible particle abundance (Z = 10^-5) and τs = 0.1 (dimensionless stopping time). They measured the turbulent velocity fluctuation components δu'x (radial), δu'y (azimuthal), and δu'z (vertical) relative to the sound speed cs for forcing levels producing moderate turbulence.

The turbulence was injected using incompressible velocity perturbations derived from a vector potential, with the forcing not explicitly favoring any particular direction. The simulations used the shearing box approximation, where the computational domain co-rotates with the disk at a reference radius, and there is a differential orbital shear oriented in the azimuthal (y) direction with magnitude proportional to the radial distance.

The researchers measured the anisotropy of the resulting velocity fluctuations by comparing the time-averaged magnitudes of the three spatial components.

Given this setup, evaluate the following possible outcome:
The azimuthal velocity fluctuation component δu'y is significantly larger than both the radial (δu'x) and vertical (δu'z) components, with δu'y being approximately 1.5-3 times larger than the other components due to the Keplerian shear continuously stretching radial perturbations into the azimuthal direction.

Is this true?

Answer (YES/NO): NO